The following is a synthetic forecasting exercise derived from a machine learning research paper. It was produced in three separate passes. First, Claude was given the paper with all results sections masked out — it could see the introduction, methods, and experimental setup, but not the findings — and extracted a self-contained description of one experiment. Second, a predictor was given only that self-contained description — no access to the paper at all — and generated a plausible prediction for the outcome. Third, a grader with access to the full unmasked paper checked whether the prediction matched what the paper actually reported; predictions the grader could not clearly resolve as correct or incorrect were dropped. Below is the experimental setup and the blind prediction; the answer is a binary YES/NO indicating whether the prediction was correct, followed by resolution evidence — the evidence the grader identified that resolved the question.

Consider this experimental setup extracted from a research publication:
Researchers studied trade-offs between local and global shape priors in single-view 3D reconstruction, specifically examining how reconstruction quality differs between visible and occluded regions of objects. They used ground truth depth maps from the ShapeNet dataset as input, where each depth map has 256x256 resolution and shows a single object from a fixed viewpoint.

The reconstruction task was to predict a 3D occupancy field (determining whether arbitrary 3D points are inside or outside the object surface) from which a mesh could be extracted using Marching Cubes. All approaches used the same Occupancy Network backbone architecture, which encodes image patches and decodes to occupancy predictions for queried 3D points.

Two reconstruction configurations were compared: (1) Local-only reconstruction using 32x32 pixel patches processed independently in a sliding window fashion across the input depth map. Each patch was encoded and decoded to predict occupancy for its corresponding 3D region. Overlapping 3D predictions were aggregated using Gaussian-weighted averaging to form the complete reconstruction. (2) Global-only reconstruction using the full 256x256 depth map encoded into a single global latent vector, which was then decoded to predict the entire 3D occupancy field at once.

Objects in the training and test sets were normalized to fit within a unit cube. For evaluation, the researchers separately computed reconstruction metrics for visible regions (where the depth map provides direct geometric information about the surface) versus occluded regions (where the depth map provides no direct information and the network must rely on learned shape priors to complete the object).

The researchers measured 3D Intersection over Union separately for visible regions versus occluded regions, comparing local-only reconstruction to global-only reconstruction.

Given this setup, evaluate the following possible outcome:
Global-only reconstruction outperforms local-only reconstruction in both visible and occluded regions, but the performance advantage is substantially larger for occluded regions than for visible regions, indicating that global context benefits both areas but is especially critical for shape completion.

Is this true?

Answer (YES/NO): NO